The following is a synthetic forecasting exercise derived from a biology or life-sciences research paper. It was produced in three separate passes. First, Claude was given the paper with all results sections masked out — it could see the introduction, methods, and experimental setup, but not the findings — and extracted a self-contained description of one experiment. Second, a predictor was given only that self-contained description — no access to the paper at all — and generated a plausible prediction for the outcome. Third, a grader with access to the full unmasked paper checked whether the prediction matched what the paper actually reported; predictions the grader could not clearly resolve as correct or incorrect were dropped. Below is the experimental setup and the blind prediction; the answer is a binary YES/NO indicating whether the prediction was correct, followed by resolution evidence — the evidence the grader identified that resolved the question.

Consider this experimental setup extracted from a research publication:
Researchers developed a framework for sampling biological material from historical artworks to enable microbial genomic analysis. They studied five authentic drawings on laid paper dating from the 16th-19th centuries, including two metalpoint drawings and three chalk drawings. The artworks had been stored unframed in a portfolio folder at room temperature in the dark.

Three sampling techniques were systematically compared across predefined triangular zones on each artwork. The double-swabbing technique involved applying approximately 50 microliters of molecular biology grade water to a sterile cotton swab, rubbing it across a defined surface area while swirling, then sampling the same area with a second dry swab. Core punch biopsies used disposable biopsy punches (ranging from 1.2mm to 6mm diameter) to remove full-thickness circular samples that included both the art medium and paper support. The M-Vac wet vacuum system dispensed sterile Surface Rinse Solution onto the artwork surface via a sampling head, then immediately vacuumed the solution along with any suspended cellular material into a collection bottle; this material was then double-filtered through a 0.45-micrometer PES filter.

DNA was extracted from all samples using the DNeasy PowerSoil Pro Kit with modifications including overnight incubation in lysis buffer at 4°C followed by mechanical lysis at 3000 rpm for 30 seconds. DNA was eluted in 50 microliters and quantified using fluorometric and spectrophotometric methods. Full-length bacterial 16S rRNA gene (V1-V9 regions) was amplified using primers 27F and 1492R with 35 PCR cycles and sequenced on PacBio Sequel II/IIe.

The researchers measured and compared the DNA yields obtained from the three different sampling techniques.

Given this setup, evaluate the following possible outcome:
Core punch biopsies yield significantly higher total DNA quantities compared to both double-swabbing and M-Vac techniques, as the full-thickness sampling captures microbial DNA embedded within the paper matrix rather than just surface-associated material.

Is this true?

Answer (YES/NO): NO